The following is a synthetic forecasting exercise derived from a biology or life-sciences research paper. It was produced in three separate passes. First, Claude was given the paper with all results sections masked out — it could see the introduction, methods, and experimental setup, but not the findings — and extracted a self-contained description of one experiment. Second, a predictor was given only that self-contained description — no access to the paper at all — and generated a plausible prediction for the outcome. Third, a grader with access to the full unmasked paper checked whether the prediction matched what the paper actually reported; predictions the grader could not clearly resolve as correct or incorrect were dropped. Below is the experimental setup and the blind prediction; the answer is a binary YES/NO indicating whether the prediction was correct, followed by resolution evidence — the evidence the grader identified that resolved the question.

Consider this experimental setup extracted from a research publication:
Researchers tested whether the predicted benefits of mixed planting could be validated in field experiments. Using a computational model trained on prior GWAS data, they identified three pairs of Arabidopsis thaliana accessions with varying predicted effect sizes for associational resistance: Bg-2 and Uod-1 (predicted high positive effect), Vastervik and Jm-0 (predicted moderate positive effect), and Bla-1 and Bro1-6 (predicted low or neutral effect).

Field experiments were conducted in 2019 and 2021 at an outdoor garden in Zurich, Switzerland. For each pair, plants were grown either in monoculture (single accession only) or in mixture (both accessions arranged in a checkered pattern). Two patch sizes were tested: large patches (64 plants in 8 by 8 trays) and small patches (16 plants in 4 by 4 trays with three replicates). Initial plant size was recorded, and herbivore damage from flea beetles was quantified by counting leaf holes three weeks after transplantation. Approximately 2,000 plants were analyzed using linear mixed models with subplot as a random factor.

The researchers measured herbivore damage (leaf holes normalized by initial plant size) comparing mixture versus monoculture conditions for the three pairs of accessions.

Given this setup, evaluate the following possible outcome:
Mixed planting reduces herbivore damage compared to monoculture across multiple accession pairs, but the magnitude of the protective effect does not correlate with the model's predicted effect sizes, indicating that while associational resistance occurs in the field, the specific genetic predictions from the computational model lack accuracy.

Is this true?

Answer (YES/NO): NO